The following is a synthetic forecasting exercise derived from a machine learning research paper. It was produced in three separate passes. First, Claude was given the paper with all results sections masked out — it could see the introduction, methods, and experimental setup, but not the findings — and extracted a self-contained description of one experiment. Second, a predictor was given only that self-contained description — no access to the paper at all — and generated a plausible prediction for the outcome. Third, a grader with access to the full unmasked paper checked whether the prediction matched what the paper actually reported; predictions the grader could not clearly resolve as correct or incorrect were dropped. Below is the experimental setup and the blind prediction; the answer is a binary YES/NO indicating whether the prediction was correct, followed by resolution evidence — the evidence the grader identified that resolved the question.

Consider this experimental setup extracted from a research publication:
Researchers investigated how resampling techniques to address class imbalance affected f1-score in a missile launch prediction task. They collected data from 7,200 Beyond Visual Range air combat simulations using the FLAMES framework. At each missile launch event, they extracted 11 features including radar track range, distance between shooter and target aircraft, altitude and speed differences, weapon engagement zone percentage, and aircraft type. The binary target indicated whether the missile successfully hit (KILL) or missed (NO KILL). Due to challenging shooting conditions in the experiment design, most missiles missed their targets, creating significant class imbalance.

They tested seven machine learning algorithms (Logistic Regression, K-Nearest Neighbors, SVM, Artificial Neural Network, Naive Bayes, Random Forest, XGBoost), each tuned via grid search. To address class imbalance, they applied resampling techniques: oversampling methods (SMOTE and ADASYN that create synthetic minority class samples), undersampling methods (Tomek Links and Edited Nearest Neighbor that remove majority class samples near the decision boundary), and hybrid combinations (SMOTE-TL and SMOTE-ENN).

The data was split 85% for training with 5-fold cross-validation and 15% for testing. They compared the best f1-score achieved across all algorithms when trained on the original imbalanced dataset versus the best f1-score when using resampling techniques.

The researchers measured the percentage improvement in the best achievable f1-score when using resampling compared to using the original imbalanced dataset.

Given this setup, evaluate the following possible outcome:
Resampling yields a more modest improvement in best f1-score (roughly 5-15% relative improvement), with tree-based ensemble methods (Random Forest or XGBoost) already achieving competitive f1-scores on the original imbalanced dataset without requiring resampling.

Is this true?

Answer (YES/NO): NO